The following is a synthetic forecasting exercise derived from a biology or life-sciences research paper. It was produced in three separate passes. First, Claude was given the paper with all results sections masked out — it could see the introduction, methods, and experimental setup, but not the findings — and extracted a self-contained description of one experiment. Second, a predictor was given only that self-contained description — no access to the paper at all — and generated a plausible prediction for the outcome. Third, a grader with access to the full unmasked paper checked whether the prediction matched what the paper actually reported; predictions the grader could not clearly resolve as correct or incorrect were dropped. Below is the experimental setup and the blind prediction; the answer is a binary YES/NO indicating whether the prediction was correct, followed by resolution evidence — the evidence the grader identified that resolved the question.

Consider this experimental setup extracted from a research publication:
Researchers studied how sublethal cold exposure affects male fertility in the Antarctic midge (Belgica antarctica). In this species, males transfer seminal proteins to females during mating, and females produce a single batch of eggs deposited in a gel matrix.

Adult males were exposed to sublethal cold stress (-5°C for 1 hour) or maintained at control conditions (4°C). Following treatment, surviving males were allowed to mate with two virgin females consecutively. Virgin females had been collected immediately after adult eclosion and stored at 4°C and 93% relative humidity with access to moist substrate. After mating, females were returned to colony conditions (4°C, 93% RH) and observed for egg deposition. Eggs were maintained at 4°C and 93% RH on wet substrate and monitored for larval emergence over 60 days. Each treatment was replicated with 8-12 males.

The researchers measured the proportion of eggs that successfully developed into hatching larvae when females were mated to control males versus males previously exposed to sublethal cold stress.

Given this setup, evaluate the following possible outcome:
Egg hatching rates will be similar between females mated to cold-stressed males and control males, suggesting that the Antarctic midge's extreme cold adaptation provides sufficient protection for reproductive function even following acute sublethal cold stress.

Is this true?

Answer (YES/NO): NO